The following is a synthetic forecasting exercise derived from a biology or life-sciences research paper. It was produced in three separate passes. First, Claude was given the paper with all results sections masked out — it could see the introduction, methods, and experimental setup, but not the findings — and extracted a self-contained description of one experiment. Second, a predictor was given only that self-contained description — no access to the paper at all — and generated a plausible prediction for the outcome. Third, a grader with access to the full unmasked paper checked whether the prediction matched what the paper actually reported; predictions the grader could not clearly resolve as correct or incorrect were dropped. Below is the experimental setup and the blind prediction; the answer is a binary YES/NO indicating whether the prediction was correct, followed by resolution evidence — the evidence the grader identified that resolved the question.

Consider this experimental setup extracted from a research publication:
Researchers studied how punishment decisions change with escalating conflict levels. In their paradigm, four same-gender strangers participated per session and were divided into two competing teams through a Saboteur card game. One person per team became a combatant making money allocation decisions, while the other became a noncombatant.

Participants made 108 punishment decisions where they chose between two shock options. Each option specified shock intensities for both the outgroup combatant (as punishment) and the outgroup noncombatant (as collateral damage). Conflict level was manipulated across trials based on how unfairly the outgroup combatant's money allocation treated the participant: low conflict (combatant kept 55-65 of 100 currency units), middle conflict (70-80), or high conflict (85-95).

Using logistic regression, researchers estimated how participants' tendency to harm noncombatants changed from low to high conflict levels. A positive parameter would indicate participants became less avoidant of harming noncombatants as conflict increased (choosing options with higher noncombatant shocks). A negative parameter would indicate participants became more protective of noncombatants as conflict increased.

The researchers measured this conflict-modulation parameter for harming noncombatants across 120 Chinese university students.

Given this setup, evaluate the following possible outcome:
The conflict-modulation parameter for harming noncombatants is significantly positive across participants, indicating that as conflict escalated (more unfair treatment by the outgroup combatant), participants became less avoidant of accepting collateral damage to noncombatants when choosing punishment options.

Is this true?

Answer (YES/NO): YES